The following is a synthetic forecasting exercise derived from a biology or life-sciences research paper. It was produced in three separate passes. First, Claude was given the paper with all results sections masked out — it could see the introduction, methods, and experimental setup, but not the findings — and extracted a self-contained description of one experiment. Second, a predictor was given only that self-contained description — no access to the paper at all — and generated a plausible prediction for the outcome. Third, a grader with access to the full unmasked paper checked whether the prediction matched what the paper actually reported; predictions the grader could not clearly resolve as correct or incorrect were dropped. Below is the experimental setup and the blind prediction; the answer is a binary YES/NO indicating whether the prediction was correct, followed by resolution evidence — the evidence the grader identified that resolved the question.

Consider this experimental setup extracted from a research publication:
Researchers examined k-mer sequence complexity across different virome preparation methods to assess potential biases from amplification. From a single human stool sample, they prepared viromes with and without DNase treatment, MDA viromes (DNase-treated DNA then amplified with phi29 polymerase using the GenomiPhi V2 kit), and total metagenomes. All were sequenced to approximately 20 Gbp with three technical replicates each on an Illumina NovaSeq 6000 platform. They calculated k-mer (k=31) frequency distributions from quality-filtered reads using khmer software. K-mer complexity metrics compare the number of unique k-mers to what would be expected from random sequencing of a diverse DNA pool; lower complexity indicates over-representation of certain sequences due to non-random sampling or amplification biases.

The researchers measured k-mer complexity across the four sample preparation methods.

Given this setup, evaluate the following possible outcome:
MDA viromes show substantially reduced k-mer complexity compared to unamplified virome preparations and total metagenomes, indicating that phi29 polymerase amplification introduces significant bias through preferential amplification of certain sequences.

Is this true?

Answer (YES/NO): YES